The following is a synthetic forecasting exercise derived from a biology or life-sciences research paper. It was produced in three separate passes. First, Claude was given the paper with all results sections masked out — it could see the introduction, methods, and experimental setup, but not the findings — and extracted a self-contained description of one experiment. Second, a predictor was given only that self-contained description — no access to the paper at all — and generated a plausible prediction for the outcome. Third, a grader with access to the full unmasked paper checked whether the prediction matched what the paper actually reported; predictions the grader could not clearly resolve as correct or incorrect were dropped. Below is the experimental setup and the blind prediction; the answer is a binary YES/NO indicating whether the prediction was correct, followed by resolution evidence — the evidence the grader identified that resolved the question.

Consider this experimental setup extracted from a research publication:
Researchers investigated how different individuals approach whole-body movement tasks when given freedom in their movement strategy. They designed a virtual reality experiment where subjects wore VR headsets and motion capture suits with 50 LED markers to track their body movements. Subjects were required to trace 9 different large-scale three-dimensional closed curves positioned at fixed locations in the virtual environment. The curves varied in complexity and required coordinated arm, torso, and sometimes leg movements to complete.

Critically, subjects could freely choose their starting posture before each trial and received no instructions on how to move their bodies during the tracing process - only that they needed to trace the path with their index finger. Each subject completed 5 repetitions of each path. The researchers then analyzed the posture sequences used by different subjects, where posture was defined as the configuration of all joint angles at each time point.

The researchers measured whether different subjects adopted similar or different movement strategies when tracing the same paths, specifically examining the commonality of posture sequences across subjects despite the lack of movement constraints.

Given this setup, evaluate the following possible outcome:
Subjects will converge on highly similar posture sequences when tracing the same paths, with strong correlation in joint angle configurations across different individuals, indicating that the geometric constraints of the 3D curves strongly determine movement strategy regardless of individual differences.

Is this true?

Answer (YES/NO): YES